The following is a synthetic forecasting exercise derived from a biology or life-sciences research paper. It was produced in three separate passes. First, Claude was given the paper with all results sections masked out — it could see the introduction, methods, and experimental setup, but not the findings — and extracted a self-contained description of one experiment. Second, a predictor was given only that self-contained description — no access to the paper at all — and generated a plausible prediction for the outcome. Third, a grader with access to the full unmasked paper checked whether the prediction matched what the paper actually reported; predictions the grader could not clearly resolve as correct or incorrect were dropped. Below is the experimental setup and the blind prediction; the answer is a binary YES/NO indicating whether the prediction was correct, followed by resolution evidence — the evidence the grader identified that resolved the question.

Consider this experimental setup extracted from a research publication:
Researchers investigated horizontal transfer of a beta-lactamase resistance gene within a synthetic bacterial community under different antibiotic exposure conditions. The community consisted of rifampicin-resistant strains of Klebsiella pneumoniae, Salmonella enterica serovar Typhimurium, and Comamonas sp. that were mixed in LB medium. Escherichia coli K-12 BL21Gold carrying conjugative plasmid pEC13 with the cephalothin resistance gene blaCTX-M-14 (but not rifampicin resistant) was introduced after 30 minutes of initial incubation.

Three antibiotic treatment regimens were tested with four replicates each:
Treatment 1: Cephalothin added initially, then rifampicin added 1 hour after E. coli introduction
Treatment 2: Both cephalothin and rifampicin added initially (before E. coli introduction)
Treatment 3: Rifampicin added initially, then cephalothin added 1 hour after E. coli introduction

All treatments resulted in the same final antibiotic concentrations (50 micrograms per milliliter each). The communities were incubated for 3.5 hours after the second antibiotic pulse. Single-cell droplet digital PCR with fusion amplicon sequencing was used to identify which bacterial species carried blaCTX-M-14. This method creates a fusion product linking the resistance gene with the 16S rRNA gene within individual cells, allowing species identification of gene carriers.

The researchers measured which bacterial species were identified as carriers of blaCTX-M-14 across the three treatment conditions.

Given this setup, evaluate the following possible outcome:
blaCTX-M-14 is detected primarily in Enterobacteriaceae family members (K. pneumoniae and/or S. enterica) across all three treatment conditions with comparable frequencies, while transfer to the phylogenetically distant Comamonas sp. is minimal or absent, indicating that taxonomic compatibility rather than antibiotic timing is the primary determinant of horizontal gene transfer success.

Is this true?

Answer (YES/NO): NO